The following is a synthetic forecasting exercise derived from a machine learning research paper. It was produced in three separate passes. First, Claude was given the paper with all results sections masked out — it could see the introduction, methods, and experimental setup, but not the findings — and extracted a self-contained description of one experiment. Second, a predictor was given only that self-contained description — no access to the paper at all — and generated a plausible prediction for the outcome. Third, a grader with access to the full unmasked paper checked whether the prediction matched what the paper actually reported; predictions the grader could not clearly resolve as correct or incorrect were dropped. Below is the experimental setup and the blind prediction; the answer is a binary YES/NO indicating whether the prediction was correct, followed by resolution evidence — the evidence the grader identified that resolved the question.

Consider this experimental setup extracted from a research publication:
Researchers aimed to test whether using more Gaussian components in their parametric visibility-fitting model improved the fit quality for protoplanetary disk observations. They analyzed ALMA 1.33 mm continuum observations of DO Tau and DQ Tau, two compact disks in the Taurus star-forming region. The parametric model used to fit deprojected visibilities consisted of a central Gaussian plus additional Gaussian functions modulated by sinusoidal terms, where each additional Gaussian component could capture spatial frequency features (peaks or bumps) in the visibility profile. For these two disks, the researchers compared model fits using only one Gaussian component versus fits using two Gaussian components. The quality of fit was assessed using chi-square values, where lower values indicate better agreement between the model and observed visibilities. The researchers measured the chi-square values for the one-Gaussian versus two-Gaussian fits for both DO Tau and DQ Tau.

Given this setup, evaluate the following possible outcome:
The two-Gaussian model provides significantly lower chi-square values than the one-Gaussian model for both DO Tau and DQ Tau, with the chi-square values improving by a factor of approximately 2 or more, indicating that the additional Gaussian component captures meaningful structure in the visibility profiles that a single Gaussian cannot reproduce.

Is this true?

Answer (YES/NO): YES